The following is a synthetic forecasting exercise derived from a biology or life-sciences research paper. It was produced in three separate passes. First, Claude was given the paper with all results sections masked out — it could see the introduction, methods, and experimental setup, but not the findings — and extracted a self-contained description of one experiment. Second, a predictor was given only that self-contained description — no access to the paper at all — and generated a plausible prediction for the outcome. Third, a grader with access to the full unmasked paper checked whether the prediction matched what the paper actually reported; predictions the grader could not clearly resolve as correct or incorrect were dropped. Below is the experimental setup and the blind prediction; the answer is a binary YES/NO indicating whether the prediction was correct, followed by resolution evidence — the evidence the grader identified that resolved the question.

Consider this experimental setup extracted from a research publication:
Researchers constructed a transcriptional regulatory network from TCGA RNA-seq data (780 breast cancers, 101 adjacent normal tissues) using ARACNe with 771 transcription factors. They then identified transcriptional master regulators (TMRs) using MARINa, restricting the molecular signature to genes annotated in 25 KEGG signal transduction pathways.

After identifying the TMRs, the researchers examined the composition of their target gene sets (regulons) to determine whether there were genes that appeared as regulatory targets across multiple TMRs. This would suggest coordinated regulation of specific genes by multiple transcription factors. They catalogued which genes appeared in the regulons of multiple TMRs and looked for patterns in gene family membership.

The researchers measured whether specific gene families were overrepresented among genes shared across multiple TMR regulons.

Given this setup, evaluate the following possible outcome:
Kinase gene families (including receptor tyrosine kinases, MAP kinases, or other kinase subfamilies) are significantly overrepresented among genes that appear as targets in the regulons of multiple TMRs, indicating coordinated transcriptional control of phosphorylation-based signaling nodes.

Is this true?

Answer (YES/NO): NO